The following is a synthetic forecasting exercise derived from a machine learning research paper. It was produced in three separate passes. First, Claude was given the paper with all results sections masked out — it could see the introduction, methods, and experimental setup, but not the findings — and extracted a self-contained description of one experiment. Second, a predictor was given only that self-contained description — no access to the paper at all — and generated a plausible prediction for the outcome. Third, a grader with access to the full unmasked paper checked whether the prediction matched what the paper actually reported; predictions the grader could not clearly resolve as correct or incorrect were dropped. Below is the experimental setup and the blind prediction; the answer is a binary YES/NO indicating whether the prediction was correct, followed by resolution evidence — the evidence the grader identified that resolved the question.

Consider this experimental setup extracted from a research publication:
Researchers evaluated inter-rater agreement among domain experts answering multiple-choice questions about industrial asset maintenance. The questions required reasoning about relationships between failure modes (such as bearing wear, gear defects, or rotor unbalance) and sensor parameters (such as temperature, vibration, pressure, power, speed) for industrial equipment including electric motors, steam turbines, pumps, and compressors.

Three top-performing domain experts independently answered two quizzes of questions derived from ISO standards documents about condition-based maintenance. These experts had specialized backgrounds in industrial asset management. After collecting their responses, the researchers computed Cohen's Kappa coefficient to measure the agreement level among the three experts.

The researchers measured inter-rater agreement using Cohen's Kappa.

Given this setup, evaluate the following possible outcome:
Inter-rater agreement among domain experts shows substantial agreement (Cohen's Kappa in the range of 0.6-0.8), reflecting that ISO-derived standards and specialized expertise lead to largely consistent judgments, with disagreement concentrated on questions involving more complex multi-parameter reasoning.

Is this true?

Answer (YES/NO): NO